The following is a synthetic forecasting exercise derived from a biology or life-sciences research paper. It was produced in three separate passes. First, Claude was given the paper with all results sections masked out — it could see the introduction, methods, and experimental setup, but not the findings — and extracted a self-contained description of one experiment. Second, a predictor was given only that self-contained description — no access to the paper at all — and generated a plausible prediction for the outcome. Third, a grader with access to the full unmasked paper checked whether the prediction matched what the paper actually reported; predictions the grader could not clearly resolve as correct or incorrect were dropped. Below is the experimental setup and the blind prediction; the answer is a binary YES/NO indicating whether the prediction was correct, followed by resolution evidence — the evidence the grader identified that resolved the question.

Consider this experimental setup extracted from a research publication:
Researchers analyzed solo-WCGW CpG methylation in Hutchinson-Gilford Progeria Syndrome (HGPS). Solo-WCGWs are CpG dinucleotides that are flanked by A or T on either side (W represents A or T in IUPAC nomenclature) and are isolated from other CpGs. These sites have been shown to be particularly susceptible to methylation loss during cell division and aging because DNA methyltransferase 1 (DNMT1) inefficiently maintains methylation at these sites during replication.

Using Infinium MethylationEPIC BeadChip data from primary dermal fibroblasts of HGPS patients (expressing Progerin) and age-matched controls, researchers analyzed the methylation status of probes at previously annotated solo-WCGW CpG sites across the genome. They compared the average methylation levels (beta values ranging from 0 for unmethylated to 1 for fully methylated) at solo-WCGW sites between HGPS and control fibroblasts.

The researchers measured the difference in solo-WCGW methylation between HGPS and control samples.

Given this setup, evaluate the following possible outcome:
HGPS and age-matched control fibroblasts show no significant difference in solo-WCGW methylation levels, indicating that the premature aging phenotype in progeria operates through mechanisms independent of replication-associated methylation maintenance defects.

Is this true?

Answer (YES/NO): NO